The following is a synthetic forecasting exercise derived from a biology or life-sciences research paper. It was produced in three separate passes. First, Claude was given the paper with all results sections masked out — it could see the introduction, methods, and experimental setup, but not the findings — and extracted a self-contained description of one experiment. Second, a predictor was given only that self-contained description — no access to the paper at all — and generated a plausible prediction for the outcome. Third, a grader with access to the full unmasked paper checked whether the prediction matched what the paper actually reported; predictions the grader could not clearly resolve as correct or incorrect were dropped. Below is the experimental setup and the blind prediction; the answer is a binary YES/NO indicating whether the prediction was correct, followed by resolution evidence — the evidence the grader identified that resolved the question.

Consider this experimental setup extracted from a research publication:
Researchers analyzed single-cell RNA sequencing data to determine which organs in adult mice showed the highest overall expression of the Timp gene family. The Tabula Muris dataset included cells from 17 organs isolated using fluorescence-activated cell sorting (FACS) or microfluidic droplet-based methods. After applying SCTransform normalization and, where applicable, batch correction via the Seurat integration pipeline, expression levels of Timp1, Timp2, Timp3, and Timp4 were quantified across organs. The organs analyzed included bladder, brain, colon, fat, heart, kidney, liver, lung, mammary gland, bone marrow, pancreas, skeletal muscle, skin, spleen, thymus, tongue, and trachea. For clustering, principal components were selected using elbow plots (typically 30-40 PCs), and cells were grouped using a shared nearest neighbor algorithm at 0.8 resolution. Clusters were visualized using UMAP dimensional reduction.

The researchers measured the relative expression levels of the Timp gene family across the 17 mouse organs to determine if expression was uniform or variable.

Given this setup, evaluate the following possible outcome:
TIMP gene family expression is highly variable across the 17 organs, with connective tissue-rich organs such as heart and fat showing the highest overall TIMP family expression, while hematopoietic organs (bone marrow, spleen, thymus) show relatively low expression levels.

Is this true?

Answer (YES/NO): NO